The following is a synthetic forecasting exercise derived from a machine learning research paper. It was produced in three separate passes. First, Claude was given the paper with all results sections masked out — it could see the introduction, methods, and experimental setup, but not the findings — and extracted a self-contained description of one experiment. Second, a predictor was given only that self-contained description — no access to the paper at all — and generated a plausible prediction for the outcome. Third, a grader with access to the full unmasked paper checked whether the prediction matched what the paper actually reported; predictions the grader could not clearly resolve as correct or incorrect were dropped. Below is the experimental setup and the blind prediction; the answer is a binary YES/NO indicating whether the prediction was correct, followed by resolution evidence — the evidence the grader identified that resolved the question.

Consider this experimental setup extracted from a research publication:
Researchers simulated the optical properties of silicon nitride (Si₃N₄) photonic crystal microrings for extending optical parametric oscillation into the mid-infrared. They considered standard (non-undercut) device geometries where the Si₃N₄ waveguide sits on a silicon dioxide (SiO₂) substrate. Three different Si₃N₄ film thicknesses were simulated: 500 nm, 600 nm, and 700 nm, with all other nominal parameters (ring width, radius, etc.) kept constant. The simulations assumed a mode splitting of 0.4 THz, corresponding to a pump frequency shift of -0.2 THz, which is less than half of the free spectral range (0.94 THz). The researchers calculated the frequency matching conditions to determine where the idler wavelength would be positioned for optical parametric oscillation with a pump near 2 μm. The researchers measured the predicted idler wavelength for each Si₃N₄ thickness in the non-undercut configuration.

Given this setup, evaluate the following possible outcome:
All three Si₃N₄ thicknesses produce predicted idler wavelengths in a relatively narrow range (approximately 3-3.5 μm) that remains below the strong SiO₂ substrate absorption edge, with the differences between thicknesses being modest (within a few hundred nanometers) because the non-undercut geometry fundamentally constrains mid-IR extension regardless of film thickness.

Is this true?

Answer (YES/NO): NO